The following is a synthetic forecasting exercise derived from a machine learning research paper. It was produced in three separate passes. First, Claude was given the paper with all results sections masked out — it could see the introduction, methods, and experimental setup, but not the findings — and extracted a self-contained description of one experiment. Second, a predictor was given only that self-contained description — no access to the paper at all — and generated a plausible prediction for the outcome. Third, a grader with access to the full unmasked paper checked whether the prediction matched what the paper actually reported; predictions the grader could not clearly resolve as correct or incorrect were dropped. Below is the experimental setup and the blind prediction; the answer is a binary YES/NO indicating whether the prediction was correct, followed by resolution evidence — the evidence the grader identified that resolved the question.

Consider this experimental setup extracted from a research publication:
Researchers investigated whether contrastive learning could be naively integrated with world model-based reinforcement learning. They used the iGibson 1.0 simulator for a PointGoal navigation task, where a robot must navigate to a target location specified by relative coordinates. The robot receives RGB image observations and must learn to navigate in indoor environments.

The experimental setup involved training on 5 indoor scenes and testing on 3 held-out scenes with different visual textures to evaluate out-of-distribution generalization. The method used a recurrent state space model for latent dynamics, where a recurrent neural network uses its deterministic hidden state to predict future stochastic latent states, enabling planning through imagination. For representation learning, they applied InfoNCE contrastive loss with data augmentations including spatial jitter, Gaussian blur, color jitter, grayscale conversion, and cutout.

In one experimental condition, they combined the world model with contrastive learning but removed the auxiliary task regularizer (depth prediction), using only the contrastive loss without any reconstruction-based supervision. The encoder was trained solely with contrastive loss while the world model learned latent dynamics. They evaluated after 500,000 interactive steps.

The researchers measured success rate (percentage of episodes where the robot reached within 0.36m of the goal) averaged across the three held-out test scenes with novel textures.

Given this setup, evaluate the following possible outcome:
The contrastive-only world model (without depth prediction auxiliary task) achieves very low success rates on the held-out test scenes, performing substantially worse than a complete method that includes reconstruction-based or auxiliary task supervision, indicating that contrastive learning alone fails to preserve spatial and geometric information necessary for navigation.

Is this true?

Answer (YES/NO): YES